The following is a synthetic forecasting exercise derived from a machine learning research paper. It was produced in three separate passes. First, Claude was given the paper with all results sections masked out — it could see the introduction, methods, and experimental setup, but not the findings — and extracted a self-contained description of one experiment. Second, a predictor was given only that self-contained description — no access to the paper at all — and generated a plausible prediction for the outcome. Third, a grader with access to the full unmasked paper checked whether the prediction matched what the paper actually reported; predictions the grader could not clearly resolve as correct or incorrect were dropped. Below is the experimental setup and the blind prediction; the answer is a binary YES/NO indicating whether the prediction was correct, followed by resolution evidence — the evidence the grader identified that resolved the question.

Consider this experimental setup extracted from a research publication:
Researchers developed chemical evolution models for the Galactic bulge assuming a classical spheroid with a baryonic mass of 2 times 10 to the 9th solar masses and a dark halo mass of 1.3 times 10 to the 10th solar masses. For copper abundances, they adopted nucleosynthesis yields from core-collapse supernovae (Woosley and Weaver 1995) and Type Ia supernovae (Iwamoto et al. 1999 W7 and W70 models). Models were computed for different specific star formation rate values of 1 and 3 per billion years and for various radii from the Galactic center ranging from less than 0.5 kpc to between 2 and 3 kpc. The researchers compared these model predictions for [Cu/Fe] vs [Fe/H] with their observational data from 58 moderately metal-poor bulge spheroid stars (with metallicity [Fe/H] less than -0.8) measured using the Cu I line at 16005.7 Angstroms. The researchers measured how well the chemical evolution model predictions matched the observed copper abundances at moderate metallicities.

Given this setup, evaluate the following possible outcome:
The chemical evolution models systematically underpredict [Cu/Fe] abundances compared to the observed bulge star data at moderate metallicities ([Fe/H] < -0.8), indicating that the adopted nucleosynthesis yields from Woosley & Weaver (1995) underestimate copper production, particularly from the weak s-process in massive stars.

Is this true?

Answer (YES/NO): NO